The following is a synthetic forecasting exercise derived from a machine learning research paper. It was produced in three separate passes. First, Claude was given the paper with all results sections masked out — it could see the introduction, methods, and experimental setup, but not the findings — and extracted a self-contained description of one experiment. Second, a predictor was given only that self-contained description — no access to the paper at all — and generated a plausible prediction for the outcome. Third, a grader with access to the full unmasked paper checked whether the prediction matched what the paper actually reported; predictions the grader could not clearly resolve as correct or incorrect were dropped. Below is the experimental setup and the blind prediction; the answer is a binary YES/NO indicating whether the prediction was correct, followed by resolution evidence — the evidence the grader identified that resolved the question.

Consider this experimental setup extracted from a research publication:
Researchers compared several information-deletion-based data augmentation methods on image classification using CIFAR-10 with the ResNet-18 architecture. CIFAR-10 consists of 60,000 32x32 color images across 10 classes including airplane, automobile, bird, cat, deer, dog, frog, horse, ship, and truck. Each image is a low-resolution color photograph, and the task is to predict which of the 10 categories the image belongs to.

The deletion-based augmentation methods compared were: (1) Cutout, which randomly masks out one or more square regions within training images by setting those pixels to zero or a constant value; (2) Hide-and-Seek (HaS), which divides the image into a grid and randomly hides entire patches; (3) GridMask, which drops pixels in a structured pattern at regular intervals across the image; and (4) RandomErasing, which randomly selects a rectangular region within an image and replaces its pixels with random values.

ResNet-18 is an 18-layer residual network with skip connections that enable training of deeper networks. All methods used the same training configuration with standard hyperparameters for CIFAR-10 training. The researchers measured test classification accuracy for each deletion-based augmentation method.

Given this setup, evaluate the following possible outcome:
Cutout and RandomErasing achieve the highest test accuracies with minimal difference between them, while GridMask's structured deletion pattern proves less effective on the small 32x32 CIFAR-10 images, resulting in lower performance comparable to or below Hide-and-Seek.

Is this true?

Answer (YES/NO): NO